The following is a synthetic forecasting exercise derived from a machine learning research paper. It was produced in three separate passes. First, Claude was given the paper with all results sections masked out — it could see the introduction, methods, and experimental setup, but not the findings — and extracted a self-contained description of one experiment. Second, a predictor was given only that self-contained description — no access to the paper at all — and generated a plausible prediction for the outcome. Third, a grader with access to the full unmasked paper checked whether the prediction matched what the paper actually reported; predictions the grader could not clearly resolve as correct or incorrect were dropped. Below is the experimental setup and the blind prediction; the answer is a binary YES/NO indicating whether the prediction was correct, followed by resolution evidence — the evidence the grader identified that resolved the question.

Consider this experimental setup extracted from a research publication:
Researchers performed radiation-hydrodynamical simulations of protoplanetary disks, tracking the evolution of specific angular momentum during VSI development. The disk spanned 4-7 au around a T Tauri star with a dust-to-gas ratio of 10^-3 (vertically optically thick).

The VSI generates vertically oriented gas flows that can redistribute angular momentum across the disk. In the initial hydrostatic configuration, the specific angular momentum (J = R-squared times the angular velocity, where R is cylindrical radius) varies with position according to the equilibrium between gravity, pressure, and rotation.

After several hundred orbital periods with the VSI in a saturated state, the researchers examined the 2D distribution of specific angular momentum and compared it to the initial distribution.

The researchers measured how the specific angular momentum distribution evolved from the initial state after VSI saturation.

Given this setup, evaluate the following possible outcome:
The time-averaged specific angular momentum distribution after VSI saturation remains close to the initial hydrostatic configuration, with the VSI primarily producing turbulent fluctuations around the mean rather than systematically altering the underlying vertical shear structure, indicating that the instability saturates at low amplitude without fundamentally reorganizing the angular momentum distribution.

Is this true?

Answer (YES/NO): NO